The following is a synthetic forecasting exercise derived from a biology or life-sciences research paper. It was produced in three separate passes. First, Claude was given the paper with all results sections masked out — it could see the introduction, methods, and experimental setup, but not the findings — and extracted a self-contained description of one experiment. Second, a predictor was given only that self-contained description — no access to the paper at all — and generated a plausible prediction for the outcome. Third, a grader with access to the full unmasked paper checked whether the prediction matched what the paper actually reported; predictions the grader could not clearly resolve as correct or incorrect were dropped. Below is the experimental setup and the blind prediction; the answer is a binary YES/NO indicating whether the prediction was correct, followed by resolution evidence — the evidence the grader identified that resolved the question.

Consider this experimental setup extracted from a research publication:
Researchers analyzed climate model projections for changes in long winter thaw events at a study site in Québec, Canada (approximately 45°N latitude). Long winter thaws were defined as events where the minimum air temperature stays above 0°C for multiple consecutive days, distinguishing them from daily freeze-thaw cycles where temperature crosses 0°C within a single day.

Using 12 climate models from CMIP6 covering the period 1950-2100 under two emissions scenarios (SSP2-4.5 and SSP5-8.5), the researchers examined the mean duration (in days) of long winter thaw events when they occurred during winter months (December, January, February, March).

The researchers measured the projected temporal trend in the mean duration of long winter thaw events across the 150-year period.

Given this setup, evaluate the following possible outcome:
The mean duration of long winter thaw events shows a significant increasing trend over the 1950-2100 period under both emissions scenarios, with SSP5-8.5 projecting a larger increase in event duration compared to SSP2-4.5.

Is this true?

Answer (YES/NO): NO